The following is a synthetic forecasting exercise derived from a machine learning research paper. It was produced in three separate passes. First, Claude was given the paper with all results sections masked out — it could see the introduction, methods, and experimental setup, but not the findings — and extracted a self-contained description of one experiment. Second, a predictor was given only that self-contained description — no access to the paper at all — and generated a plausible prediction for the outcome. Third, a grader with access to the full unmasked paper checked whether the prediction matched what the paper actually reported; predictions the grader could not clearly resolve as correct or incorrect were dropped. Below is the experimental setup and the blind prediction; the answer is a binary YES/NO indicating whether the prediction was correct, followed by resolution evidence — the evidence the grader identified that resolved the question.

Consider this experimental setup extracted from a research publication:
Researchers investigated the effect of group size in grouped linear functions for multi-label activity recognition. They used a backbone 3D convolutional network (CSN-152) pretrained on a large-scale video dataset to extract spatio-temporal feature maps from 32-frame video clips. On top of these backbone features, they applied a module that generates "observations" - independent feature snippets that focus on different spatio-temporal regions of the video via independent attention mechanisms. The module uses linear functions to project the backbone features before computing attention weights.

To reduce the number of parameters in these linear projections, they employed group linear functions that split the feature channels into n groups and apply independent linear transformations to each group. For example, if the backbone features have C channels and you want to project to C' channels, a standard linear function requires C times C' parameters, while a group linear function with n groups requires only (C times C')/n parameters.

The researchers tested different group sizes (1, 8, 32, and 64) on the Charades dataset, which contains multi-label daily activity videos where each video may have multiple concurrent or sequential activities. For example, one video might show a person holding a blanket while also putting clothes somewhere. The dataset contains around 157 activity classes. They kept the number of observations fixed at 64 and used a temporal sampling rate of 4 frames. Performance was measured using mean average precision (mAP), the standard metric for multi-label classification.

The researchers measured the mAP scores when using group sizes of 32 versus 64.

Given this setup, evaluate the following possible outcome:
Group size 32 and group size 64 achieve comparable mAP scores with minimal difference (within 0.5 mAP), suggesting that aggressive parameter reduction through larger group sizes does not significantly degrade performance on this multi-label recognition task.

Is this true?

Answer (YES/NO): NO